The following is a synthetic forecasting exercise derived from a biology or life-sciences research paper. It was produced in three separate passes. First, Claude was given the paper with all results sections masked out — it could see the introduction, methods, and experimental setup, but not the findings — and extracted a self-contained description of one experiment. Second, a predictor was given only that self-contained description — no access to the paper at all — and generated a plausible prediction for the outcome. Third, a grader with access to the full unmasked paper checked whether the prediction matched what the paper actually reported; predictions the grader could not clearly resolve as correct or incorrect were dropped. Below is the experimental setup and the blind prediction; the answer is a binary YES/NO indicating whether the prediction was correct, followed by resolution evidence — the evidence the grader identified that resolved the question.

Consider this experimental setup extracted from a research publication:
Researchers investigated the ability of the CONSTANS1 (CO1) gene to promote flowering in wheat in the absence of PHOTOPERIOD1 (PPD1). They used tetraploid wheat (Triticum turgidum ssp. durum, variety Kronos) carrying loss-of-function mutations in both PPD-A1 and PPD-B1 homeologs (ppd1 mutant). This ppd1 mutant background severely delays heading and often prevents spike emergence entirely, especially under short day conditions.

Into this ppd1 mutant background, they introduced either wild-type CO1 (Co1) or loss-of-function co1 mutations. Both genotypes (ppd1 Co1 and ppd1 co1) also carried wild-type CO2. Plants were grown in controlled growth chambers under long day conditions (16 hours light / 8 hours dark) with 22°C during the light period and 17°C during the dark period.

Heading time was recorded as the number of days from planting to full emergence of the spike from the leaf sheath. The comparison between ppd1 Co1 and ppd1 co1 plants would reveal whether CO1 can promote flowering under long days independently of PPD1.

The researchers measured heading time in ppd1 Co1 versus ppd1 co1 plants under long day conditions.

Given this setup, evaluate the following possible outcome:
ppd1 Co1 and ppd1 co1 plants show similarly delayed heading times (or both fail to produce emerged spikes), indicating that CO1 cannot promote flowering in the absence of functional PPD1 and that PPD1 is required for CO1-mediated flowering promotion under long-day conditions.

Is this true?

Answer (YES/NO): NO